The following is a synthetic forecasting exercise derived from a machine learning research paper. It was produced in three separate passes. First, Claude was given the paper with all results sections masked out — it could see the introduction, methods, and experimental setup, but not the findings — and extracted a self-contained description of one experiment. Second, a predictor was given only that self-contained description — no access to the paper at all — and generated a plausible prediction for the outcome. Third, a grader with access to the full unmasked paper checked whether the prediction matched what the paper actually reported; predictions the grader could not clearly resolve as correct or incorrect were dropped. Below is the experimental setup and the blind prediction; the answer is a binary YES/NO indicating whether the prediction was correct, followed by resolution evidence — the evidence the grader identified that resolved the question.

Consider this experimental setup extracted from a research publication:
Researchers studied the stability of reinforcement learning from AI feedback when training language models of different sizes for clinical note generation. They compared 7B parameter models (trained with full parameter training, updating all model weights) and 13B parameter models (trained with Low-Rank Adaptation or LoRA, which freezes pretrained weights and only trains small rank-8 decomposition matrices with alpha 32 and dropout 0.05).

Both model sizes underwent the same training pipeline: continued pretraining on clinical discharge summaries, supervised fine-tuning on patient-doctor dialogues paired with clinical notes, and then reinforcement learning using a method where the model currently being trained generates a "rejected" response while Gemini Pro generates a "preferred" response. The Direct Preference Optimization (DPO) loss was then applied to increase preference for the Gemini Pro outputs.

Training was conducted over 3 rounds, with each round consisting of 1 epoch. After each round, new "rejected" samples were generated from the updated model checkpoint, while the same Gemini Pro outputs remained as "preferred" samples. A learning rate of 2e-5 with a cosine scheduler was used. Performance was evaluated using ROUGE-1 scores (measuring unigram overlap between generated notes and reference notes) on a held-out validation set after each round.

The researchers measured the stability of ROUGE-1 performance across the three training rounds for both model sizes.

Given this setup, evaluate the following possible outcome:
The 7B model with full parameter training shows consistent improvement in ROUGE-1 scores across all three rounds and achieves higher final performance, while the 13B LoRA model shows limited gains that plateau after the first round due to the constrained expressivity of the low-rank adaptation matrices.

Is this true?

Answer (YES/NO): NO